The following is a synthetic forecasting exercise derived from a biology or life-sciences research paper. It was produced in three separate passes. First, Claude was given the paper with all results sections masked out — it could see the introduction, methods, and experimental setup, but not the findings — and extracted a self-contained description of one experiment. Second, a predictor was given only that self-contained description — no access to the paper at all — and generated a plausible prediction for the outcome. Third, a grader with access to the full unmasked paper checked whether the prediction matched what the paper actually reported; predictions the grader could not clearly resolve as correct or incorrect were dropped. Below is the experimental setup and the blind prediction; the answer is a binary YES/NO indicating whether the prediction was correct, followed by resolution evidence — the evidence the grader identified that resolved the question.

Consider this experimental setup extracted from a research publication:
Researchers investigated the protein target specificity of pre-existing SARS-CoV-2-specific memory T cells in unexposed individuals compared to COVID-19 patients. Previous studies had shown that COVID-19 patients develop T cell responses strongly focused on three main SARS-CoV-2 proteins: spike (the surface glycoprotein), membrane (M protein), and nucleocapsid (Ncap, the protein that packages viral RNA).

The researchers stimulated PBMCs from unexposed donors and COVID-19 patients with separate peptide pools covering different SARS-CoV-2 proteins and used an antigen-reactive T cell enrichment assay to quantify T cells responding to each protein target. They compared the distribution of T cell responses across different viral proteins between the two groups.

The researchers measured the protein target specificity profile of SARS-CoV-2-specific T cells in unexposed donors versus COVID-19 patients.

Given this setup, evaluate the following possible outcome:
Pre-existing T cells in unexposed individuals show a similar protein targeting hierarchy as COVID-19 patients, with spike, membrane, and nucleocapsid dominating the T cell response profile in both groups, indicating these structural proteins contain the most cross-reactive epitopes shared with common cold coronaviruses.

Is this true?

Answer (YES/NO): NO